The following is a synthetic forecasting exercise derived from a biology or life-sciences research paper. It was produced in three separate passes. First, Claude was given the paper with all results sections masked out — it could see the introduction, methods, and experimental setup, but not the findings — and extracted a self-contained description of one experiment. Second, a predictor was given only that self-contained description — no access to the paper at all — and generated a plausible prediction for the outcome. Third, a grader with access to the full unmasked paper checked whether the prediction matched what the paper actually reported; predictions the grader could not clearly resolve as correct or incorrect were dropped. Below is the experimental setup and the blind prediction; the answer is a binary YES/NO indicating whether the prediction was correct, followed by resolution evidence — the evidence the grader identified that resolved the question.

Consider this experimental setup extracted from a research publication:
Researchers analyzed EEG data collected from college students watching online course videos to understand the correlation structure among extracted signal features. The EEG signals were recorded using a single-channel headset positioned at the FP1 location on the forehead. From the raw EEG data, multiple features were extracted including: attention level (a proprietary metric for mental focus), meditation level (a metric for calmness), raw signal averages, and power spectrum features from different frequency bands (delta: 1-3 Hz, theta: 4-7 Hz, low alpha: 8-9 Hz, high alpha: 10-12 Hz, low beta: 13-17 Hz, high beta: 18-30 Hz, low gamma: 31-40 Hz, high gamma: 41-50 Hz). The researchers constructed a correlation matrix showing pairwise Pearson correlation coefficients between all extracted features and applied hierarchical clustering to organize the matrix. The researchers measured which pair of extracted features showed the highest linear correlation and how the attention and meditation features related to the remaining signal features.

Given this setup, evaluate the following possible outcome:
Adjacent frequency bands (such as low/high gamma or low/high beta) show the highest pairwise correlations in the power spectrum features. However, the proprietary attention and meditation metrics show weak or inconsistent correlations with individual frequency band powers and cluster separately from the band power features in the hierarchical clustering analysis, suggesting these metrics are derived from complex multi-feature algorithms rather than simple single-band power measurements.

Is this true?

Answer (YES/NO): NO